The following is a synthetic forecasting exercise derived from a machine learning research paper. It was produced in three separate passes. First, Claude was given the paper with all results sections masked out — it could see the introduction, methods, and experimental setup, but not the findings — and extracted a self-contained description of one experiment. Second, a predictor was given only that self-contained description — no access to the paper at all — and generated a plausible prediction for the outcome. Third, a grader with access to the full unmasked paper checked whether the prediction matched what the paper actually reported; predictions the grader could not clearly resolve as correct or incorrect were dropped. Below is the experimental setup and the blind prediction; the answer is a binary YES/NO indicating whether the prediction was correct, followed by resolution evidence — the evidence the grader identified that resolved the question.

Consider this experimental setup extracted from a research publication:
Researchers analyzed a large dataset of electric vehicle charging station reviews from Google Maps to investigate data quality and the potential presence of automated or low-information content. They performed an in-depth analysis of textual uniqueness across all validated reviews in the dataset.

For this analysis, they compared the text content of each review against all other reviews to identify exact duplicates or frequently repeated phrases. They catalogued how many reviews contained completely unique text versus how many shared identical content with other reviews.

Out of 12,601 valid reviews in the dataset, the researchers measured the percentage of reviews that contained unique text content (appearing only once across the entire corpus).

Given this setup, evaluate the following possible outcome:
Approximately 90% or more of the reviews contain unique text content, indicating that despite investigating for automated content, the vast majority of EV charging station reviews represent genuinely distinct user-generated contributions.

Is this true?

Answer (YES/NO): YES